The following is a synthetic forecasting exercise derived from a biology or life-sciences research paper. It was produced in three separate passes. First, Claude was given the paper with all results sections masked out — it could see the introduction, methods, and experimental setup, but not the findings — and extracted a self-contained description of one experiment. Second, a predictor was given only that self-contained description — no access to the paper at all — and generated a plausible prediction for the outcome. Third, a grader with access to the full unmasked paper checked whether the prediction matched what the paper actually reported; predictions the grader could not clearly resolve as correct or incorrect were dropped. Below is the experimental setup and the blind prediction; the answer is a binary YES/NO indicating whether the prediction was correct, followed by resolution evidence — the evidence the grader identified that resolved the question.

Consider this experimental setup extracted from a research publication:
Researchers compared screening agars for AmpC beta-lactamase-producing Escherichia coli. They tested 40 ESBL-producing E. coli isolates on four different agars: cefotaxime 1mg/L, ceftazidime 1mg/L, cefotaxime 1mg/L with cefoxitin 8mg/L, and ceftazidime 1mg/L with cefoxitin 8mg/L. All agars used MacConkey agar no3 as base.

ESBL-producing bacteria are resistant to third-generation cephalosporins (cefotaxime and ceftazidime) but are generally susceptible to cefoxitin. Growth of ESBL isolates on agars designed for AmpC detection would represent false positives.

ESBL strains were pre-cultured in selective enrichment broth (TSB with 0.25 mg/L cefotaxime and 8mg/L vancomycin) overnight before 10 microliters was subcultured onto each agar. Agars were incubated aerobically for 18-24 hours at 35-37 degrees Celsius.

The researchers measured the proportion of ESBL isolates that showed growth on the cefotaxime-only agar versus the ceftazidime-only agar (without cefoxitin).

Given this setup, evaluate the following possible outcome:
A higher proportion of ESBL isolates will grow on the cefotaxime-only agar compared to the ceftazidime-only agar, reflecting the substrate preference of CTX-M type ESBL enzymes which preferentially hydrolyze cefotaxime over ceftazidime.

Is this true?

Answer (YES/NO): NO